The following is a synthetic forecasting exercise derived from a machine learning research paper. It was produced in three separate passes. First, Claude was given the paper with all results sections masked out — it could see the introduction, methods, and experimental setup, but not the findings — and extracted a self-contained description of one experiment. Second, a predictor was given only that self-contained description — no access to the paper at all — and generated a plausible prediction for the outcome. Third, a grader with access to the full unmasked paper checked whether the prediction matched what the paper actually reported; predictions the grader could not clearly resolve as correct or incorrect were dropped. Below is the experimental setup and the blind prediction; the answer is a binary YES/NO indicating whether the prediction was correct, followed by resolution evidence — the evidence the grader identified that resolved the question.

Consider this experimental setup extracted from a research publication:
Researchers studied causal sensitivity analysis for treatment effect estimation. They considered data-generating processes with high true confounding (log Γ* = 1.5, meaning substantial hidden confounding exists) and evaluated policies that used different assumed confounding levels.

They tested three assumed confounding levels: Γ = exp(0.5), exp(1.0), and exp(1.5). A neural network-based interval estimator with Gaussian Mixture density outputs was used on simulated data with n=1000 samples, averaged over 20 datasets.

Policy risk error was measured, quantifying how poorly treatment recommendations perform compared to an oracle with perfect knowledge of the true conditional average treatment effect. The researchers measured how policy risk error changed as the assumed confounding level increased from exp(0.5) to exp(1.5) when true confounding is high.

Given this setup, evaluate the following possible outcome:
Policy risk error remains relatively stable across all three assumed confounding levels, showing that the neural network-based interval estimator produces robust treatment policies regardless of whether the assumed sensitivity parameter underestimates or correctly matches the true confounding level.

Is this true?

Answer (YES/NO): NO